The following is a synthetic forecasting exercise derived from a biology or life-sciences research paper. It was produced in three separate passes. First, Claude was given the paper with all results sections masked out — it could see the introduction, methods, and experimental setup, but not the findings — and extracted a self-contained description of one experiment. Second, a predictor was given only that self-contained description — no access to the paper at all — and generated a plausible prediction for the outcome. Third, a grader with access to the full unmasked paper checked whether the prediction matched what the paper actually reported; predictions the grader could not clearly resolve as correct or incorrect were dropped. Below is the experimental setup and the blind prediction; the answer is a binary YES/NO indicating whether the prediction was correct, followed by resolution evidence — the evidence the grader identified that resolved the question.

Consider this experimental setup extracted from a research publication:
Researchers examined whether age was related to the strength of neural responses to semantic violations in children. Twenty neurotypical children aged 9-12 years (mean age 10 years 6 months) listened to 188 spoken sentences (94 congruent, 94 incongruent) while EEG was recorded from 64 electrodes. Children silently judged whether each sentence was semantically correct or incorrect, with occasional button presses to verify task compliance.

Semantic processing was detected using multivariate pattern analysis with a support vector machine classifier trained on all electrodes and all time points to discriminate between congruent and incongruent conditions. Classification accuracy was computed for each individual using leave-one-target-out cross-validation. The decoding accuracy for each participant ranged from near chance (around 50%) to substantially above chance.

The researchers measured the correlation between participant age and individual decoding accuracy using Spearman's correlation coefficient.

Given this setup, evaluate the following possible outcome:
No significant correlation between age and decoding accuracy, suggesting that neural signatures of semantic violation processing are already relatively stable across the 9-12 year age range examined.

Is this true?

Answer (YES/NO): YES